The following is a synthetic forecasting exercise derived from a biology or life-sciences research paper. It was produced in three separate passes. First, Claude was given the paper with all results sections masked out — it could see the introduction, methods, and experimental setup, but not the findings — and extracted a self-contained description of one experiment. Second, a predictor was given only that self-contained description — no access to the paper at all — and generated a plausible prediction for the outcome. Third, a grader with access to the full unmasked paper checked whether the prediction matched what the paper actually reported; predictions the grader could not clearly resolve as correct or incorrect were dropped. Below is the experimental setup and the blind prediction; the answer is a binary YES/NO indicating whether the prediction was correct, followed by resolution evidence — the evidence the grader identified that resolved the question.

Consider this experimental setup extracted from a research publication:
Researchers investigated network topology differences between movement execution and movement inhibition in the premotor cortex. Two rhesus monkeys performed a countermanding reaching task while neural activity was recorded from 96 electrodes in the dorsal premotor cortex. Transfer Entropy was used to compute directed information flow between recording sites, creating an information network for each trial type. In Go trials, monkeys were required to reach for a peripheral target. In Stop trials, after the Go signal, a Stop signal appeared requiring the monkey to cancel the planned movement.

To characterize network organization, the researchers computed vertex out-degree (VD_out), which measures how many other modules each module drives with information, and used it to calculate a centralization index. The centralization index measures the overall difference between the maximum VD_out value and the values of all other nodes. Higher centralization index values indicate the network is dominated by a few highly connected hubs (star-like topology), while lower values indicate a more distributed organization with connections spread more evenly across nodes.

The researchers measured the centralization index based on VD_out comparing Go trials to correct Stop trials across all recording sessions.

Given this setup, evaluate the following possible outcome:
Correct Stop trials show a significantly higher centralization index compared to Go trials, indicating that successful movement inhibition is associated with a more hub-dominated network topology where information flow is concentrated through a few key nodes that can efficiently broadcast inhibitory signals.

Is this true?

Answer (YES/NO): NO